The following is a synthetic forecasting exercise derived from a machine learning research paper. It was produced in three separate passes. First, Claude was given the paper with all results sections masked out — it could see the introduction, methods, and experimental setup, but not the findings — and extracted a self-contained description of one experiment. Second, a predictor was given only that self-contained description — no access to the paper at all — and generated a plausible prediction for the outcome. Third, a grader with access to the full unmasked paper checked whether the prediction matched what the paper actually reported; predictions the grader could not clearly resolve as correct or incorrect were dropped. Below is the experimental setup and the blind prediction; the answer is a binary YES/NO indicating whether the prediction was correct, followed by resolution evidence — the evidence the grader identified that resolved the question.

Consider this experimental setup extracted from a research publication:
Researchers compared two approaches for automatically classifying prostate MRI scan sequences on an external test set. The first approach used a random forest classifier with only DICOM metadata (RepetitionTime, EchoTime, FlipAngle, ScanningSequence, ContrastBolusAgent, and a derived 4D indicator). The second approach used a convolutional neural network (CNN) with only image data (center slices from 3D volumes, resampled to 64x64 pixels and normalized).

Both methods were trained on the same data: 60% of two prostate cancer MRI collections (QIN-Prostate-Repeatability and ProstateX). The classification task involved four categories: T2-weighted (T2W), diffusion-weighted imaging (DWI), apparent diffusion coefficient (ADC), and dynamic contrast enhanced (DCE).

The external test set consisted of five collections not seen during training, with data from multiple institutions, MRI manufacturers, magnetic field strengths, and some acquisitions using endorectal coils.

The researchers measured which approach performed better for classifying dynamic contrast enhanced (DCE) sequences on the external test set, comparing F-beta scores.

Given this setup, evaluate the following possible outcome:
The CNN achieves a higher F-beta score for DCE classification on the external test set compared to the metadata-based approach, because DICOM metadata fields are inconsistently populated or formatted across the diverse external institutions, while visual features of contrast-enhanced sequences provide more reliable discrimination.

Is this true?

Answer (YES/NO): NO